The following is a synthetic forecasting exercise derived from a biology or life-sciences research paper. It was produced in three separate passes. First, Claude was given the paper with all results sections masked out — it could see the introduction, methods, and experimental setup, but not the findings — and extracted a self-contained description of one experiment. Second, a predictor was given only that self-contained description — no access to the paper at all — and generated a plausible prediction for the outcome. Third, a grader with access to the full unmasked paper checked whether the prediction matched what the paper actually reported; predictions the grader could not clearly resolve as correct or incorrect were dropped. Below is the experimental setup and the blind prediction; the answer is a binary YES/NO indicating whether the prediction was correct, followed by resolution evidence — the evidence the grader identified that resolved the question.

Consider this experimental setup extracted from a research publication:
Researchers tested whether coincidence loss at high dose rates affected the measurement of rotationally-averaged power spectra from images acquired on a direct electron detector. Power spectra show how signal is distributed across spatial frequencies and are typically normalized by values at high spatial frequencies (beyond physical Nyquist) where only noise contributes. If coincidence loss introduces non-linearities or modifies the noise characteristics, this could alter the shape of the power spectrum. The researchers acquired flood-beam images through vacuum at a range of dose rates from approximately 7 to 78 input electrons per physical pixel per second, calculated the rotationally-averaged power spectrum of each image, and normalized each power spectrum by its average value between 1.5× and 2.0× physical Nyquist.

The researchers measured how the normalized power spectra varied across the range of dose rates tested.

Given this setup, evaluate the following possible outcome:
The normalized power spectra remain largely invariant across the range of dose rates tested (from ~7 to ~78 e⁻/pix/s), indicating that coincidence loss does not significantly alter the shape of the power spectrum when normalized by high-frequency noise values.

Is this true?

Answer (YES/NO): NO